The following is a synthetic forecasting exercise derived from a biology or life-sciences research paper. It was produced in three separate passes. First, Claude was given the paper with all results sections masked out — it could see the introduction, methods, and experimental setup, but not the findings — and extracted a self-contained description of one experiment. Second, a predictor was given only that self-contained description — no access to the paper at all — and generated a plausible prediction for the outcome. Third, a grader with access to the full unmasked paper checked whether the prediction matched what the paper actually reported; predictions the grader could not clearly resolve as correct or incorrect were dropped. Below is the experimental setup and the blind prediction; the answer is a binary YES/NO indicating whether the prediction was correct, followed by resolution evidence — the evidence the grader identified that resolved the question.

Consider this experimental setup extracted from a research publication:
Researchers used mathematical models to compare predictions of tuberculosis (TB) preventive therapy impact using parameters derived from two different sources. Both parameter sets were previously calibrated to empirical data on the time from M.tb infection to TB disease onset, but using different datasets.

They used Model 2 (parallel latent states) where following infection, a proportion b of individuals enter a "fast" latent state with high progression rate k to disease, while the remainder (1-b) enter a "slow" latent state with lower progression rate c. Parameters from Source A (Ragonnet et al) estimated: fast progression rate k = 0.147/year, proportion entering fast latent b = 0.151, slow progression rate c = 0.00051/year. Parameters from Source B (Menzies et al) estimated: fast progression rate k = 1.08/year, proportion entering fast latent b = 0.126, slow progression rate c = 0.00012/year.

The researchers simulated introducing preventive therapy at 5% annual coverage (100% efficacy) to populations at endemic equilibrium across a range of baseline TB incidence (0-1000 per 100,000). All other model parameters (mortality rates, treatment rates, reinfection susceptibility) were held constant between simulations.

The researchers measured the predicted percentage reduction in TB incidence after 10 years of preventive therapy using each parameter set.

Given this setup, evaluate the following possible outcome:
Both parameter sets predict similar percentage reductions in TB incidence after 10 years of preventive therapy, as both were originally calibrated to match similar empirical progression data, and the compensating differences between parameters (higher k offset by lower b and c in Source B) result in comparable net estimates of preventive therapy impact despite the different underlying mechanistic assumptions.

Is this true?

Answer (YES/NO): NO